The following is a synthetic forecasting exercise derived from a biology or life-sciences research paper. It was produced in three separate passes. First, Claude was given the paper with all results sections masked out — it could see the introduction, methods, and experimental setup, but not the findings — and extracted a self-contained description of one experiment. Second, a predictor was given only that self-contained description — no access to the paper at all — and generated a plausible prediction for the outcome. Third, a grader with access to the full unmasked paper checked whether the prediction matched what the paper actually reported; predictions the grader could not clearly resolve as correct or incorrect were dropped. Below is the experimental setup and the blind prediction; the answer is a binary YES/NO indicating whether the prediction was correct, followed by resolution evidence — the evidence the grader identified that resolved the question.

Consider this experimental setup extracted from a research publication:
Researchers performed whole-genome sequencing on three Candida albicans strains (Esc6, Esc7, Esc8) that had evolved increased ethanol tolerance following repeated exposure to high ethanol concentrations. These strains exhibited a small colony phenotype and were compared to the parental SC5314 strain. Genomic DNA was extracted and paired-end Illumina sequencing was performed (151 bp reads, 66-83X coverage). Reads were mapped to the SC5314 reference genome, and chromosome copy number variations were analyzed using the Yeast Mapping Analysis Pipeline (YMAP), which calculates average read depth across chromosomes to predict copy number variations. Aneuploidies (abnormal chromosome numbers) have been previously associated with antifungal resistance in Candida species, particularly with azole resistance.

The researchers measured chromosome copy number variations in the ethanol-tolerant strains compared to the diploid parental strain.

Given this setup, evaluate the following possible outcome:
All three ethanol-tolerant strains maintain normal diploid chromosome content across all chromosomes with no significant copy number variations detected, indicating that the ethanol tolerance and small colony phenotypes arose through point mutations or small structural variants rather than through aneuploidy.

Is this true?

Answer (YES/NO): NO